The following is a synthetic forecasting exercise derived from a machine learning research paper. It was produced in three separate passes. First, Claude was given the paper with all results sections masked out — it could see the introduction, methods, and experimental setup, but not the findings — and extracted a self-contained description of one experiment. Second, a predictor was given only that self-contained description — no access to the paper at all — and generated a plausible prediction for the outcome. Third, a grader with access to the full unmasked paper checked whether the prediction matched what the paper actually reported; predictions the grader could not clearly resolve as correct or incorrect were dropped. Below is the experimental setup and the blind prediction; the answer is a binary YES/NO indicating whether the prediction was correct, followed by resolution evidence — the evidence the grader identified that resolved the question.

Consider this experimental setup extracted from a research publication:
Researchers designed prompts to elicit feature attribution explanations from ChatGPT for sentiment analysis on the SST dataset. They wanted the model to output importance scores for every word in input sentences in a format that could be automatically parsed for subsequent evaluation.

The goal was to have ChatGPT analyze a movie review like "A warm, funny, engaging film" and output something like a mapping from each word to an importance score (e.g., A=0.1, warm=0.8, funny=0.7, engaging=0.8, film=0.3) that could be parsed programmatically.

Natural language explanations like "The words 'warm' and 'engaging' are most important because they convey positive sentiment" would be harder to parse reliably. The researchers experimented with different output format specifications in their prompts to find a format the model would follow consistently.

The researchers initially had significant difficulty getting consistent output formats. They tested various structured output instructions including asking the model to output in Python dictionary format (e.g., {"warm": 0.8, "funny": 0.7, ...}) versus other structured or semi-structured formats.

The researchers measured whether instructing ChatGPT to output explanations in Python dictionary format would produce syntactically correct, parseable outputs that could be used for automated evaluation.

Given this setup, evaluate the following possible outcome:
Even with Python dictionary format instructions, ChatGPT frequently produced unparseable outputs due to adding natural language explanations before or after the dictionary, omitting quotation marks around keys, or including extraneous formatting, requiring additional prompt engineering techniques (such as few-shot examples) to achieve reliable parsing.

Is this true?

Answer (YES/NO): NO